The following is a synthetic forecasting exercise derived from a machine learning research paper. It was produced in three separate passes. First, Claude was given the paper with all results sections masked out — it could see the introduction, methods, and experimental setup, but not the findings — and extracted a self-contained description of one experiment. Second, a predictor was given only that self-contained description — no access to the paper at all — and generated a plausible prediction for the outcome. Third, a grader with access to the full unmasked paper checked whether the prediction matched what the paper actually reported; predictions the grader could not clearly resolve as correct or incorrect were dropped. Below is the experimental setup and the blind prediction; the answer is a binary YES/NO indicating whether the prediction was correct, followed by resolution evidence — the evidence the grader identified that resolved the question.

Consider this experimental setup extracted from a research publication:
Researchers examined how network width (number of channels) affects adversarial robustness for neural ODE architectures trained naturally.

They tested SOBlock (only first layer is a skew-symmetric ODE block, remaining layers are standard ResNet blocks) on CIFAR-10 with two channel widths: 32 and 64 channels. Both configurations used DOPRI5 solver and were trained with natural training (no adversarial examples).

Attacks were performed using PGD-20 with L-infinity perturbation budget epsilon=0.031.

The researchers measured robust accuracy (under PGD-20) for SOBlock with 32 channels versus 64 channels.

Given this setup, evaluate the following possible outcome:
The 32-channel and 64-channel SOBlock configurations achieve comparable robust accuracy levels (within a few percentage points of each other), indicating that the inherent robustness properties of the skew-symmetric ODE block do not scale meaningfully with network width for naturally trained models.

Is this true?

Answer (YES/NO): NO